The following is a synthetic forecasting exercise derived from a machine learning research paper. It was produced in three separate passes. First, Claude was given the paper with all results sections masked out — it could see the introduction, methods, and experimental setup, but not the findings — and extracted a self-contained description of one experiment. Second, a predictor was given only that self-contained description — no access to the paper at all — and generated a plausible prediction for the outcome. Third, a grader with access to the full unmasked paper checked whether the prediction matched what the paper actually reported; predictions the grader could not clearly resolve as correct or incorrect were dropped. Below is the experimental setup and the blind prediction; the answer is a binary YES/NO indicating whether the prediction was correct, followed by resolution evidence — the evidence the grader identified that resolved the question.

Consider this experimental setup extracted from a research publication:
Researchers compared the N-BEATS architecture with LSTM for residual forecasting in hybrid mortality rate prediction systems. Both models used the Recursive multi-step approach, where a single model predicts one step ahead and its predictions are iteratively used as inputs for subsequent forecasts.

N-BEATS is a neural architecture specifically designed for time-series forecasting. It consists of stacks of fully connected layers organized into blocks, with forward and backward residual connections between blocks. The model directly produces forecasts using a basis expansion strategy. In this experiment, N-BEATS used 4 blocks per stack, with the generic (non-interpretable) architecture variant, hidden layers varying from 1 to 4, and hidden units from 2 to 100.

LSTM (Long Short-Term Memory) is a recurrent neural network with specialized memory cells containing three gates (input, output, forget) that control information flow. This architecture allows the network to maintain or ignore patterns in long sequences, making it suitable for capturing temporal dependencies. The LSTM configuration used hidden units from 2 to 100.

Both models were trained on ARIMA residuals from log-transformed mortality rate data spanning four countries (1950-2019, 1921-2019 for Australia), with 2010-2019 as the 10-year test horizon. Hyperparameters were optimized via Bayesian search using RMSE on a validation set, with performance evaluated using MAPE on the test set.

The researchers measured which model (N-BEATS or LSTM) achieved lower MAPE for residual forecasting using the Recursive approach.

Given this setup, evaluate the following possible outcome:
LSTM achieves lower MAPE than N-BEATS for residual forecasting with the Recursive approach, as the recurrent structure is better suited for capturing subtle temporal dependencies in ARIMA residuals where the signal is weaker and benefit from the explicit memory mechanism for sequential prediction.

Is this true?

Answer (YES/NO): YES